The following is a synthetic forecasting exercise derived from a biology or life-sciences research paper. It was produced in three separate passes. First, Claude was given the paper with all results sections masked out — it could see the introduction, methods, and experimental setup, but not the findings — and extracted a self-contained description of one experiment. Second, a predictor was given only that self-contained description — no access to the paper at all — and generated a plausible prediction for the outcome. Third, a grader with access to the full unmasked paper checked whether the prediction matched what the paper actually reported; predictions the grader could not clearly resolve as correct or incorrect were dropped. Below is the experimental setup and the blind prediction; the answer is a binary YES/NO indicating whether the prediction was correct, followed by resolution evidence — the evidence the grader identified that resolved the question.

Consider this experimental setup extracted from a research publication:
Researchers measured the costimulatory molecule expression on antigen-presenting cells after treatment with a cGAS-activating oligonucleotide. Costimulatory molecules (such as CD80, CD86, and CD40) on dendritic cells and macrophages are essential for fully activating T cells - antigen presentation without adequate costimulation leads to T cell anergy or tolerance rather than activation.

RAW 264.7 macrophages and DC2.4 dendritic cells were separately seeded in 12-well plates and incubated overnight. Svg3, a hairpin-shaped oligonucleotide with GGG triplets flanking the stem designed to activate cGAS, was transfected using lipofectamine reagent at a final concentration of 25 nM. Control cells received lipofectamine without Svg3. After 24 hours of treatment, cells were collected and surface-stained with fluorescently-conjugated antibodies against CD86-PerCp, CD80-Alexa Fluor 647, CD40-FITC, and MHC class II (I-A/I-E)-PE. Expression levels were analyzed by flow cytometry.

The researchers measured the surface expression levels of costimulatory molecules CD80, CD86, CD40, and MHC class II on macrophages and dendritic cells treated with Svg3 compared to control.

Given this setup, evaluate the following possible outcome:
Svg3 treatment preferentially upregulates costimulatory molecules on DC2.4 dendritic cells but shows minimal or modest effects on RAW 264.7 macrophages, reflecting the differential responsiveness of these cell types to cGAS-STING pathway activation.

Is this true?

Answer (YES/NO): NO